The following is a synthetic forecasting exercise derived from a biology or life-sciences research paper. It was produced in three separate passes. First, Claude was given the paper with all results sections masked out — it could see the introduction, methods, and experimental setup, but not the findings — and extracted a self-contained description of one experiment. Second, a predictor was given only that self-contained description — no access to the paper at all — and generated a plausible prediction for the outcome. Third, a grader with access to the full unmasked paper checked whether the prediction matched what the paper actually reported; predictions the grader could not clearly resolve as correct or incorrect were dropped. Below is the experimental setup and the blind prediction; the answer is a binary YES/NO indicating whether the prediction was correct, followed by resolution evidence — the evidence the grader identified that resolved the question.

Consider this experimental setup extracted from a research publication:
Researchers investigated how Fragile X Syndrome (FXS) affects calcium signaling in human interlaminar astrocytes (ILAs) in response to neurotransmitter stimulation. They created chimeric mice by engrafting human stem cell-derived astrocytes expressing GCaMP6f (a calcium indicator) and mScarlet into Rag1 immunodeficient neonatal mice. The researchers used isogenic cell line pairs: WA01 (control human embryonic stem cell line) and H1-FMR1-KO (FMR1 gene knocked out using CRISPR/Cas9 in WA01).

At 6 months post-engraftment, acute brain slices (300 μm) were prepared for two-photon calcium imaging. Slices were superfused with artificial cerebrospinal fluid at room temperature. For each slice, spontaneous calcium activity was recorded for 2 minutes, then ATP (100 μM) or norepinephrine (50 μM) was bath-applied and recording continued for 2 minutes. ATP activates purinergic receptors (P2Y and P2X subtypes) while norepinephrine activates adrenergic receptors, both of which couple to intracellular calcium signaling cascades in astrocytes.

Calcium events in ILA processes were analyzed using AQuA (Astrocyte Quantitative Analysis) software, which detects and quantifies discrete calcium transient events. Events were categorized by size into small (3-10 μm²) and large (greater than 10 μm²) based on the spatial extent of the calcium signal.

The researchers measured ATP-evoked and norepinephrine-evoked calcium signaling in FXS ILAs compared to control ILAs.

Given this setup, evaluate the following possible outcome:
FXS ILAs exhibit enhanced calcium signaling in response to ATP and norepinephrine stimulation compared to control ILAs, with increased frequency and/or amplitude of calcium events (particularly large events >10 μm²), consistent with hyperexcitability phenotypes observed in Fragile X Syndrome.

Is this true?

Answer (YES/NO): NO